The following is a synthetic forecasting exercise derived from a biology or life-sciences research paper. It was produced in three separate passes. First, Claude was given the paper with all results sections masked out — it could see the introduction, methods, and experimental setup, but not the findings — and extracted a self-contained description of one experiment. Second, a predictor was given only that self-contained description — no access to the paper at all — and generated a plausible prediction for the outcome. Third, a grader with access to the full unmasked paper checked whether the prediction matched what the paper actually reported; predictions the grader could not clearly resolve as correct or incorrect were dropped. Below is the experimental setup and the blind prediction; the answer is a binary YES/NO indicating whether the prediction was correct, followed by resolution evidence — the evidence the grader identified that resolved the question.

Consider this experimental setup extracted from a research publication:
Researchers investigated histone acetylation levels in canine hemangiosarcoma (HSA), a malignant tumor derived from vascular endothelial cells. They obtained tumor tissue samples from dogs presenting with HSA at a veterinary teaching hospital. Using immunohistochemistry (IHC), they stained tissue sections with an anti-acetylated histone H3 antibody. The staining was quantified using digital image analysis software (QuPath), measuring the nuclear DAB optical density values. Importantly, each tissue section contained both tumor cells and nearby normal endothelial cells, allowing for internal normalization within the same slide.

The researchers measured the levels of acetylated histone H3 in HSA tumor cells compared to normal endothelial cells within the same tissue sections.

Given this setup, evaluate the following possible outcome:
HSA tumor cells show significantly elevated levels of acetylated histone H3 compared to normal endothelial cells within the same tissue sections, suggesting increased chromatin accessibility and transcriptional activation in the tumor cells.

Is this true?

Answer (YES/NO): NO